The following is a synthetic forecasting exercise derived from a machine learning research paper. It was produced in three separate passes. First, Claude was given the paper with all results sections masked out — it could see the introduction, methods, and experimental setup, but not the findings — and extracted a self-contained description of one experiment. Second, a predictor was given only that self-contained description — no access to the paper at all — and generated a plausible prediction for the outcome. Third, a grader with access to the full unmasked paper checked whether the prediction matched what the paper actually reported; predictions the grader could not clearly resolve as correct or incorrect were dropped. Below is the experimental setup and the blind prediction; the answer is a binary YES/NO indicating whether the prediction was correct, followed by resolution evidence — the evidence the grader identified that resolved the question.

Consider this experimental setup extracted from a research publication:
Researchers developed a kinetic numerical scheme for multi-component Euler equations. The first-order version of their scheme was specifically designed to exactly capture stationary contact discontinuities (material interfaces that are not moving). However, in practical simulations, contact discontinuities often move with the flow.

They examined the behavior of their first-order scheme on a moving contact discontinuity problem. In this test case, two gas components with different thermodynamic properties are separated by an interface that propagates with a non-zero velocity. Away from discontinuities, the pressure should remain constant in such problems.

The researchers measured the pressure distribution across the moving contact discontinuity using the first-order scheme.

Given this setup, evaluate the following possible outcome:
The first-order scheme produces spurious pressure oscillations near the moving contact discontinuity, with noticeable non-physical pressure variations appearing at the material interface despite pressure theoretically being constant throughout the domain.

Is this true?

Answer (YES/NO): YES